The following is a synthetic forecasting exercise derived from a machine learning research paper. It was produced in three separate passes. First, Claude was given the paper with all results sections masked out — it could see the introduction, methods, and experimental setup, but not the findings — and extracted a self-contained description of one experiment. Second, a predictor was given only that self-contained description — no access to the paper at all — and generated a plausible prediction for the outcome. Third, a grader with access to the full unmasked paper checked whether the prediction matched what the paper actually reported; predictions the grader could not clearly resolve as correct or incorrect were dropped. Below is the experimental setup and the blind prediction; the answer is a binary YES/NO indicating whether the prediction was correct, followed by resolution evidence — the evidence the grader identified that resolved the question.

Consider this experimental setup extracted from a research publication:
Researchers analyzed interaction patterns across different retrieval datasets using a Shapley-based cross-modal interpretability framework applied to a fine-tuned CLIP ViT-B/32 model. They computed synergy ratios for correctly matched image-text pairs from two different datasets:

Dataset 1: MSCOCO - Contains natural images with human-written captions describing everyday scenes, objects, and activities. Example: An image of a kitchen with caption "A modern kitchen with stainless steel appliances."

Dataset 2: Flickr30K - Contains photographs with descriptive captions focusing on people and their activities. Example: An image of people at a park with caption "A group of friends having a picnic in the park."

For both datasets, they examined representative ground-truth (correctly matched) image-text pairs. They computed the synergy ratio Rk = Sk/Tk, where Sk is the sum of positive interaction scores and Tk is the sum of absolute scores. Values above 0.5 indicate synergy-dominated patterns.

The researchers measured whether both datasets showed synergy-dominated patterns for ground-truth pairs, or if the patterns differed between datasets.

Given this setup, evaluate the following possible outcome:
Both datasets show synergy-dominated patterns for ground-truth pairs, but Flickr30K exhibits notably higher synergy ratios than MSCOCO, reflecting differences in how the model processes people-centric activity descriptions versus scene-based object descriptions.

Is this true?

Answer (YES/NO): NO